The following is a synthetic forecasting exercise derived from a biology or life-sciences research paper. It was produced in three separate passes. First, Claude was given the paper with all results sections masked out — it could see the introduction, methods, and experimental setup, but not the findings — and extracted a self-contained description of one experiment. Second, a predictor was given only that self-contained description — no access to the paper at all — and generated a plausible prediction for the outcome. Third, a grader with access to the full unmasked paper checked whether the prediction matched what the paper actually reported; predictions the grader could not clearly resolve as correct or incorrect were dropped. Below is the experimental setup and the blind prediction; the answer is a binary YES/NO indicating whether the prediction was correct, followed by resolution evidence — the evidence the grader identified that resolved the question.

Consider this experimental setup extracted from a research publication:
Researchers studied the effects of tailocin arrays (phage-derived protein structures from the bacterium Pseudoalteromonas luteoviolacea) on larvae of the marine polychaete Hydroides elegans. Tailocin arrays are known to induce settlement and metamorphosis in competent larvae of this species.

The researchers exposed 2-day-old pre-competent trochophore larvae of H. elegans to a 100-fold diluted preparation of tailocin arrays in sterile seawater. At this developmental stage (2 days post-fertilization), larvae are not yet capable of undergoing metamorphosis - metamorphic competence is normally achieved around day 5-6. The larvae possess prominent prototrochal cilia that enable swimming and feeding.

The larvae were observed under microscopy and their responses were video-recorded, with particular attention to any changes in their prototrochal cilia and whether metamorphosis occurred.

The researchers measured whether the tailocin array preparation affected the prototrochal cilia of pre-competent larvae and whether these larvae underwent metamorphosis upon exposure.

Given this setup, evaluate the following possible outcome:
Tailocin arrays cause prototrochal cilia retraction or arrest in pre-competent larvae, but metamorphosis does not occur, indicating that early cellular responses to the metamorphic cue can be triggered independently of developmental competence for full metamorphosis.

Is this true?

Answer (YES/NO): NO